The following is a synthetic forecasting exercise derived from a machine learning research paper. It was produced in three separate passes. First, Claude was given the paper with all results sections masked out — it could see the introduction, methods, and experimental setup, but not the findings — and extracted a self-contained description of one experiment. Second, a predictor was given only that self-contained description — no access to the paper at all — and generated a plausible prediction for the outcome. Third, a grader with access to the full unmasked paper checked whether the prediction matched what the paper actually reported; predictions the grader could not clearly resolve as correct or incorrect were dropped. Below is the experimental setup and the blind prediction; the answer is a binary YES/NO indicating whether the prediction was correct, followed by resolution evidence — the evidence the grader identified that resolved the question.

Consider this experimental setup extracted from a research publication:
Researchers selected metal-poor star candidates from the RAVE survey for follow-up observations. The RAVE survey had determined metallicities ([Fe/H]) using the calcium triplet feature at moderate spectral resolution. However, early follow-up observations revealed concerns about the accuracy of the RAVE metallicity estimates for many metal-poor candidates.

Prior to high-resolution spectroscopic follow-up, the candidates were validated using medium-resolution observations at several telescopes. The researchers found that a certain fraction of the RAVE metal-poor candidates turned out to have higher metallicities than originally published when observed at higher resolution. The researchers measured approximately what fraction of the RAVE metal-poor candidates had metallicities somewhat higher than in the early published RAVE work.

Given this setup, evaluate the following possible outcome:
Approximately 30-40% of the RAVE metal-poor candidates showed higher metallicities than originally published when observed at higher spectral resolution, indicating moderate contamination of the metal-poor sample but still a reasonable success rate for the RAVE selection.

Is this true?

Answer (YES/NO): YES